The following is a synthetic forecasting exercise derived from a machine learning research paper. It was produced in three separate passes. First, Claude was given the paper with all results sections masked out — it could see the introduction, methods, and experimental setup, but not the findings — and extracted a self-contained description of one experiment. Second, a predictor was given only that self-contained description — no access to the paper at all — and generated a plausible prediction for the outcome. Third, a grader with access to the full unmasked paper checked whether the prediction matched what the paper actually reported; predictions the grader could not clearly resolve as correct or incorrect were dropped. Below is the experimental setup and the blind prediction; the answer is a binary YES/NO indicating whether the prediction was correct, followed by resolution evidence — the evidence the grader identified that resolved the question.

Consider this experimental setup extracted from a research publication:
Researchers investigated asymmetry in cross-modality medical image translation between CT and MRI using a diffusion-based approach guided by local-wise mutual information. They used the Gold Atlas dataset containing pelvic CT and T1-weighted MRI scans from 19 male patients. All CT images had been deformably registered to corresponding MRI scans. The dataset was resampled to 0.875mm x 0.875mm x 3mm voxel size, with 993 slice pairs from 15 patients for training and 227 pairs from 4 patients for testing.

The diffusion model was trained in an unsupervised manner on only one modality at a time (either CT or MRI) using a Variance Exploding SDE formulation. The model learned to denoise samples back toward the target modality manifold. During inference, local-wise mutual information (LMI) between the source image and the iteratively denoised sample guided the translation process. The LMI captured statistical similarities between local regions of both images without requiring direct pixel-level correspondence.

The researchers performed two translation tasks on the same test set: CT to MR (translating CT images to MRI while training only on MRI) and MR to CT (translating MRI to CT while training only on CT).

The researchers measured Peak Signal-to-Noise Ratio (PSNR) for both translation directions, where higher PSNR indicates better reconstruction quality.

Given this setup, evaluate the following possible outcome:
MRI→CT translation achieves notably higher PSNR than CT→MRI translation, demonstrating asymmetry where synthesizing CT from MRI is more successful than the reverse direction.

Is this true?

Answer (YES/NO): YES